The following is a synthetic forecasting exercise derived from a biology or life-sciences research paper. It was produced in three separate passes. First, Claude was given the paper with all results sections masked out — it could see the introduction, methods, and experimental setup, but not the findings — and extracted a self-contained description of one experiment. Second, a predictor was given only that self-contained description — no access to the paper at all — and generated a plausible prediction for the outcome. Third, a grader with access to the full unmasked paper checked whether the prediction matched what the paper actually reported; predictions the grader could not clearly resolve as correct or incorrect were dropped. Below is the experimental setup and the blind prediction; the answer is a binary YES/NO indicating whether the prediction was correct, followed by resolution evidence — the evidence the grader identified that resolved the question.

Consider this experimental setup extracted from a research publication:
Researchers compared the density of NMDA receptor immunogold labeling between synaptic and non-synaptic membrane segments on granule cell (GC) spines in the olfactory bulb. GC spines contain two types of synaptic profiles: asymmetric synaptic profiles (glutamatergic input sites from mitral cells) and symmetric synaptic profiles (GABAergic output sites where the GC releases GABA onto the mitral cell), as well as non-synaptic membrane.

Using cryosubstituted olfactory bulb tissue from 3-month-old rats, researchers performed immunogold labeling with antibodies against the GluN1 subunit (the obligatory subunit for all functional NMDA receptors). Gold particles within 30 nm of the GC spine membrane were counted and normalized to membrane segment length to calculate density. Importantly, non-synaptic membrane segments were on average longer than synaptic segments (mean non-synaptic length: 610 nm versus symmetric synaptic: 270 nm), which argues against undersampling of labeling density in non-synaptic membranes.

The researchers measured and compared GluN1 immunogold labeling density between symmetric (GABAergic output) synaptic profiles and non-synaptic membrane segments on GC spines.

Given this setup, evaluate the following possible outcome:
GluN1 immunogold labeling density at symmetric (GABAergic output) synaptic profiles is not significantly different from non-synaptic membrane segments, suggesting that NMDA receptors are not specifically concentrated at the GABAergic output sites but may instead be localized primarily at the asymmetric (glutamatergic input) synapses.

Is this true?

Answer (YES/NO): NO